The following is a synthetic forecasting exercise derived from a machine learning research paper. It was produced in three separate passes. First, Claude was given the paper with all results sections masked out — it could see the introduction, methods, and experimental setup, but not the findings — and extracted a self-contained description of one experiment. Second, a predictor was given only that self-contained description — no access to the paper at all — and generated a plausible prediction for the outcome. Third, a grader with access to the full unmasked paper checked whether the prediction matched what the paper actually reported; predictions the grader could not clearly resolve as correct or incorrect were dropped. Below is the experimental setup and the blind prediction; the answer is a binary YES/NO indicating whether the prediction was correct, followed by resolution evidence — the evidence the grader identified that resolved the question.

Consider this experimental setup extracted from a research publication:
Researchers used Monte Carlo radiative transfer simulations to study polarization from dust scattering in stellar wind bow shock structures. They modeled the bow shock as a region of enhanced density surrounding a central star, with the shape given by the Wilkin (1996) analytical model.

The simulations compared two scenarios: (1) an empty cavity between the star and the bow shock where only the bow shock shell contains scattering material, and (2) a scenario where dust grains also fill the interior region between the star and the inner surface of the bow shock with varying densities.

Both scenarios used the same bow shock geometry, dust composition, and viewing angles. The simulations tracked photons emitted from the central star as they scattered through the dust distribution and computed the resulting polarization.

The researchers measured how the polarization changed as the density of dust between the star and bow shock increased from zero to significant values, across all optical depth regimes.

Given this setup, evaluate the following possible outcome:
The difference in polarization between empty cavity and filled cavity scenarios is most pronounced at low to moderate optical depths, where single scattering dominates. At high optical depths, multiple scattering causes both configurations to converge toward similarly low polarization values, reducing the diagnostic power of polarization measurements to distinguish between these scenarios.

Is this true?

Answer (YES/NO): NO